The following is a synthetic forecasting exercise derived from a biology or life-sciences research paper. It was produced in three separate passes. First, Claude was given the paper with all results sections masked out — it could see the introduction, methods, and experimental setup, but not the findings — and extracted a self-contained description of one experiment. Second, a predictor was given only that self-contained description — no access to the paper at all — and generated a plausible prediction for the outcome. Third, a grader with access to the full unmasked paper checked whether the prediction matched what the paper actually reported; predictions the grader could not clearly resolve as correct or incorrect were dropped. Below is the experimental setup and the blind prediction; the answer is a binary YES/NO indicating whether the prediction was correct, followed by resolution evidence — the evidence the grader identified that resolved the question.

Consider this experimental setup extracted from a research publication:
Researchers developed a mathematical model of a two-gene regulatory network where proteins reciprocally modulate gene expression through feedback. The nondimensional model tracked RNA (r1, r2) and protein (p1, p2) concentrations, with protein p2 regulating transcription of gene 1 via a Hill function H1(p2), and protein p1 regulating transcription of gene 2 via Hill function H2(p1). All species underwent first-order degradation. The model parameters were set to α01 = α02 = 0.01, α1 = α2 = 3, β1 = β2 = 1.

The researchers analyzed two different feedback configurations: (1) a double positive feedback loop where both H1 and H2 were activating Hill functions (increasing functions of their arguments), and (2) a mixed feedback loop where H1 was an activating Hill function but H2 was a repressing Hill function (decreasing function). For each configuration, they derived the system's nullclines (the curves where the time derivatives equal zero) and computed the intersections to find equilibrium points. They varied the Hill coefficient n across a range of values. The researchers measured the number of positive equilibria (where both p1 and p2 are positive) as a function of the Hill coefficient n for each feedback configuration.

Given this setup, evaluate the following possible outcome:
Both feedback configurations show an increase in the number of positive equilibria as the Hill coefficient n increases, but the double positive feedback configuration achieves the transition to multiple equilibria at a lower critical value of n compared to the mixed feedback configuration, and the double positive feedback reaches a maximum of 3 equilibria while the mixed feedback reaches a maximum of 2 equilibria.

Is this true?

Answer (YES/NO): NO